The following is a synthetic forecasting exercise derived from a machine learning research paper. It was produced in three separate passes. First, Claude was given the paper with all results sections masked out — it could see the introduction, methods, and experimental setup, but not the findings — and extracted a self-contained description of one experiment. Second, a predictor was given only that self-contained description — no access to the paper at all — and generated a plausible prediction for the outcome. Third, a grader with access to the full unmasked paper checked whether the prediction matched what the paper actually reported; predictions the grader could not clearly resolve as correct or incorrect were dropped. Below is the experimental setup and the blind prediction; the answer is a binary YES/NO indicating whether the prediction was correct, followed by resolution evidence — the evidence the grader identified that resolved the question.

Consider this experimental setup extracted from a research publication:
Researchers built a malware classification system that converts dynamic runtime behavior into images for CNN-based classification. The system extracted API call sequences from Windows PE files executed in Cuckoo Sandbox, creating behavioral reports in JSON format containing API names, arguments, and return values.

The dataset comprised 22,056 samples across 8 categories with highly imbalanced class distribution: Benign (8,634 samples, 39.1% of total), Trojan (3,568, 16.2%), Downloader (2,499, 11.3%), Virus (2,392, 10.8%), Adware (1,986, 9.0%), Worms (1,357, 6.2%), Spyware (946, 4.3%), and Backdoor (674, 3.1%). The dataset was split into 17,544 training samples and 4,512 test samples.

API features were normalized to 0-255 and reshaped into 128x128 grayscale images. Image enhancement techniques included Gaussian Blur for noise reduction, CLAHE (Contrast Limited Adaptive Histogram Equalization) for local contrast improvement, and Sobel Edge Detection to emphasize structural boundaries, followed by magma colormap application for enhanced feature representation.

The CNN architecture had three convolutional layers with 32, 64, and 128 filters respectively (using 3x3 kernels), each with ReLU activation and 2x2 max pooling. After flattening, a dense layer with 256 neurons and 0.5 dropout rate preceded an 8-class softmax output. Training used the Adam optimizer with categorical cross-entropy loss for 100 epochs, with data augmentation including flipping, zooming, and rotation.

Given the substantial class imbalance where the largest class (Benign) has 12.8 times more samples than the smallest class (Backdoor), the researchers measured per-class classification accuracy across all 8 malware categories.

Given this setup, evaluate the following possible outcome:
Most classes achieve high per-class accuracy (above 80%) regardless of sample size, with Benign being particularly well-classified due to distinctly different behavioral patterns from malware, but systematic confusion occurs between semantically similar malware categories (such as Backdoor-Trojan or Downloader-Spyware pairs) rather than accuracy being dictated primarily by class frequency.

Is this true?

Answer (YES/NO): NO